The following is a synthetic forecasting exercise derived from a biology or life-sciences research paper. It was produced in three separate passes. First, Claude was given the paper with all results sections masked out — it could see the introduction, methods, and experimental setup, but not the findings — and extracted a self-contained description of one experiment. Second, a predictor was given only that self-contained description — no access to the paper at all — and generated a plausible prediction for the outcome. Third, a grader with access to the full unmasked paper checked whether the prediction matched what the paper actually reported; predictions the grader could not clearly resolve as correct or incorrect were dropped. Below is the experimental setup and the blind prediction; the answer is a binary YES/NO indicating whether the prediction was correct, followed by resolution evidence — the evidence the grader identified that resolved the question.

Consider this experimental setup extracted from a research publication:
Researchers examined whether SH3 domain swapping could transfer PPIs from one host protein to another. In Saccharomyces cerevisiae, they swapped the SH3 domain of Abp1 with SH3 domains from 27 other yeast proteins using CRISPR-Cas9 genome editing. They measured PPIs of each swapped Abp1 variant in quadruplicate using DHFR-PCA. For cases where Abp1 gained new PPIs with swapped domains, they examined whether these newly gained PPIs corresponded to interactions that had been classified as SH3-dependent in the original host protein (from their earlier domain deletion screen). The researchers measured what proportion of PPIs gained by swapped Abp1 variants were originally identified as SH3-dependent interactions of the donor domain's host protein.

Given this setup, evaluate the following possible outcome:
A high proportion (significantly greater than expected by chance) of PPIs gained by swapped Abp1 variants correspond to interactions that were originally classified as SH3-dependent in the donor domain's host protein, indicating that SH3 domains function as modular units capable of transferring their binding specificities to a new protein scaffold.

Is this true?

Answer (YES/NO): NO